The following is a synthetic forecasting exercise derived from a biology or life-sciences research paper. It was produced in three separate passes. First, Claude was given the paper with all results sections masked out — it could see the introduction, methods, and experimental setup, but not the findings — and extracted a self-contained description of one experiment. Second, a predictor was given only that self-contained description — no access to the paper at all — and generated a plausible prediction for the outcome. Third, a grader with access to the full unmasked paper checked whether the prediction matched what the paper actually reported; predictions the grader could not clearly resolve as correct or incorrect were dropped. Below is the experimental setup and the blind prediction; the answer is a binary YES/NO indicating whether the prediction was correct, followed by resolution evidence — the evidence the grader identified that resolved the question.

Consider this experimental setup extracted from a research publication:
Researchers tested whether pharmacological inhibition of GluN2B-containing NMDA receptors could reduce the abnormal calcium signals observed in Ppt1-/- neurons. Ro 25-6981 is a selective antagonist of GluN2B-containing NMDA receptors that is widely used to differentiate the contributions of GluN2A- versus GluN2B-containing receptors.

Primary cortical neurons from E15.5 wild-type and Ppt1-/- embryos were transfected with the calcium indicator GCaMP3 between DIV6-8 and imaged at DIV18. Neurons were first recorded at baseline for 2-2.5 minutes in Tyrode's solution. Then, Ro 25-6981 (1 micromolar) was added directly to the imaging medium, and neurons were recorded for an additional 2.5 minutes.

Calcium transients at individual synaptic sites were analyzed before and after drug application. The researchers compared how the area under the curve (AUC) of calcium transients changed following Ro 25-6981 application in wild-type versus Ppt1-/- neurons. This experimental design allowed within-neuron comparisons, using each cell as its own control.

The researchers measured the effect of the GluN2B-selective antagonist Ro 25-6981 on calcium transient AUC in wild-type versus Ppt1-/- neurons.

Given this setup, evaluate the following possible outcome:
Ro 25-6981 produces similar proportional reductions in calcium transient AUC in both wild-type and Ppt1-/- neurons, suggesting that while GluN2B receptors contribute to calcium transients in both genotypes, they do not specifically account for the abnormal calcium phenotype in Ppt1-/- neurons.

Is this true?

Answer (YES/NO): NO